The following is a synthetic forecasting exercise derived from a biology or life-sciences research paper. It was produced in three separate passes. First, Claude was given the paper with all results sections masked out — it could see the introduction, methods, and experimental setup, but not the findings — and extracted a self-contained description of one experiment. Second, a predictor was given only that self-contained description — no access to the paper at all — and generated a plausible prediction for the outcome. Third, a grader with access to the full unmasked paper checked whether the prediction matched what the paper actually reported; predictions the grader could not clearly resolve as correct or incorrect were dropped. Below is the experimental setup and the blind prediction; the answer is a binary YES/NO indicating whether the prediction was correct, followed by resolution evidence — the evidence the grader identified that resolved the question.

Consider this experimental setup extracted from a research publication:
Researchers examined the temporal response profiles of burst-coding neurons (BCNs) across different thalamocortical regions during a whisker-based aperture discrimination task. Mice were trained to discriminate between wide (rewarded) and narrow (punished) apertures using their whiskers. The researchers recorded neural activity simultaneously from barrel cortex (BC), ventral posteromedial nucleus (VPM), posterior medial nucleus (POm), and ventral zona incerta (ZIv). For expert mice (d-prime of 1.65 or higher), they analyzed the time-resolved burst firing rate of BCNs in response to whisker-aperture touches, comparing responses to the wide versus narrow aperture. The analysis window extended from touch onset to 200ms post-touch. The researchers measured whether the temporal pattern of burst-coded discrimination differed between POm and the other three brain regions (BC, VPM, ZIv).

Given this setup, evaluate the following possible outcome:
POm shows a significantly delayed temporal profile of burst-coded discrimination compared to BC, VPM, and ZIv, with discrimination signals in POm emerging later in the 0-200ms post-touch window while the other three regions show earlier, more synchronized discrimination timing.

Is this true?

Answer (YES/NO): NO